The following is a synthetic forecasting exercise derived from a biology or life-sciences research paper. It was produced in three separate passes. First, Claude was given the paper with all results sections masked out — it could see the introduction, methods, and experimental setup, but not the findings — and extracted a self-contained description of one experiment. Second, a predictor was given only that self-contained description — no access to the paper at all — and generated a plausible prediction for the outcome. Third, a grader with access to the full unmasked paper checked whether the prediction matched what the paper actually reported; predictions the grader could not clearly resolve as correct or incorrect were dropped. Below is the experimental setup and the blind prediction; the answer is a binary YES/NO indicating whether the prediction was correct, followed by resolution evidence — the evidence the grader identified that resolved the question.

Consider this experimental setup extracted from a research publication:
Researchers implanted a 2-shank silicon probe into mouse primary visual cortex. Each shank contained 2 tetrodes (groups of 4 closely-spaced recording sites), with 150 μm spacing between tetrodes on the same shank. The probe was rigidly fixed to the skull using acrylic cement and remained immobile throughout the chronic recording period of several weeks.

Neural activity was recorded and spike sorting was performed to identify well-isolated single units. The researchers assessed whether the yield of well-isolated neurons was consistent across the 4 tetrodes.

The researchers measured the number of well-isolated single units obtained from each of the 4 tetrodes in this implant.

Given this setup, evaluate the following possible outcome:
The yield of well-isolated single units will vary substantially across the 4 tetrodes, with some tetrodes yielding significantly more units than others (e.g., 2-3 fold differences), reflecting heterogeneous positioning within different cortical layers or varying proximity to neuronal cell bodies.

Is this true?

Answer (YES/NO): YES